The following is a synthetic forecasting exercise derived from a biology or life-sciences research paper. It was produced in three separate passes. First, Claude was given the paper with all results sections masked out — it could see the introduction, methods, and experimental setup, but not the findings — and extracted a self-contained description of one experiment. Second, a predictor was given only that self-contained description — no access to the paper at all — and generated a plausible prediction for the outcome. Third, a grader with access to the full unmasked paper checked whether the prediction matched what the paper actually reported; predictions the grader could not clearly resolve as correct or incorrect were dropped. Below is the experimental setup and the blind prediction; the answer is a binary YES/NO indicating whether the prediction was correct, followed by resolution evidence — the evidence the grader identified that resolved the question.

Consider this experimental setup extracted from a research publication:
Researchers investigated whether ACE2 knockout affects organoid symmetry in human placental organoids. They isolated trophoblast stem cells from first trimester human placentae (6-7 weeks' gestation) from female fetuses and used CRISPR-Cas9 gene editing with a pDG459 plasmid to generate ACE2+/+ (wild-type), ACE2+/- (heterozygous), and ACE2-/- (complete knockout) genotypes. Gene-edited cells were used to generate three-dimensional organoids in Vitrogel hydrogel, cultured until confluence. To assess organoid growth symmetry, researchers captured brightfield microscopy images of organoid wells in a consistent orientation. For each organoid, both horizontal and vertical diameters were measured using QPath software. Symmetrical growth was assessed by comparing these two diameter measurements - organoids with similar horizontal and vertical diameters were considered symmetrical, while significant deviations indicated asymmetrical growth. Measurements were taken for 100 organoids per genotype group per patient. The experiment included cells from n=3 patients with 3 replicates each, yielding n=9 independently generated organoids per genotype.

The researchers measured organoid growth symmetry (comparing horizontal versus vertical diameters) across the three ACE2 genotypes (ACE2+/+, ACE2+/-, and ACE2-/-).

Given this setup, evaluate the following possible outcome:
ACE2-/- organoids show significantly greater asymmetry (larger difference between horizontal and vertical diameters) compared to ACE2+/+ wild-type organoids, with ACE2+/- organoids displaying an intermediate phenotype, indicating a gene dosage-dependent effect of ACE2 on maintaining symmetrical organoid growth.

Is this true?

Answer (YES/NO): NO